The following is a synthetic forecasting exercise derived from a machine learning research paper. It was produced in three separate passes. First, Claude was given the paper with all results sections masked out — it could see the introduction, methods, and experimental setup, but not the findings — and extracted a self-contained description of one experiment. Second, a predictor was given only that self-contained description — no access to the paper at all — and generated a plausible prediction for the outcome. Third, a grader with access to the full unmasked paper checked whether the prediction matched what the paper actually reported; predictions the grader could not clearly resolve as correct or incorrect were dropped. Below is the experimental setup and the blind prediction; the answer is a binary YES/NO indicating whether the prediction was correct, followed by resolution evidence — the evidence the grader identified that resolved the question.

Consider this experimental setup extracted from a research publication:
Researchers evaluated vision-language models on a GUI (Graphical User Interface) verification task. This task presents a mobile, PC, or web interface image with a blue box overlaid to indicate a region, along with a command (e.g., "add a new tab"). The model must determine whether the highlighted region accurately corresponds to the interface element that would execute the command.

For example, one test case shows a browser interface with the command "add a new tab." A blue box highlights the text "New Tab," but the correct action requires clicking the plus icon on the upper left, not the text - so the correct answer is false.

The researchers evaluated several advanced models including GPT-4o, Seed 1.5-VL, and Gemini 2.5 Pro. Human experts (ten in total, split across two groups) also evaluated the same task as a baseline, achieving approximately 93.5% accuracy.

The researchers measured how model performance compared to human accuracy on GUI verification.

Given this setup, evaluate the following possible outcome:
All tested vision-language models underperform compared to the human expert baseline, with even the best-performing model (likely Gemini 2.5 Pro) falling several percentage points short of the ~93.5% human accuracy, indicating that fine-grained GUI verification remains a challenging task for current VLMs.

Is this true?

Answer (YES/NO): YES